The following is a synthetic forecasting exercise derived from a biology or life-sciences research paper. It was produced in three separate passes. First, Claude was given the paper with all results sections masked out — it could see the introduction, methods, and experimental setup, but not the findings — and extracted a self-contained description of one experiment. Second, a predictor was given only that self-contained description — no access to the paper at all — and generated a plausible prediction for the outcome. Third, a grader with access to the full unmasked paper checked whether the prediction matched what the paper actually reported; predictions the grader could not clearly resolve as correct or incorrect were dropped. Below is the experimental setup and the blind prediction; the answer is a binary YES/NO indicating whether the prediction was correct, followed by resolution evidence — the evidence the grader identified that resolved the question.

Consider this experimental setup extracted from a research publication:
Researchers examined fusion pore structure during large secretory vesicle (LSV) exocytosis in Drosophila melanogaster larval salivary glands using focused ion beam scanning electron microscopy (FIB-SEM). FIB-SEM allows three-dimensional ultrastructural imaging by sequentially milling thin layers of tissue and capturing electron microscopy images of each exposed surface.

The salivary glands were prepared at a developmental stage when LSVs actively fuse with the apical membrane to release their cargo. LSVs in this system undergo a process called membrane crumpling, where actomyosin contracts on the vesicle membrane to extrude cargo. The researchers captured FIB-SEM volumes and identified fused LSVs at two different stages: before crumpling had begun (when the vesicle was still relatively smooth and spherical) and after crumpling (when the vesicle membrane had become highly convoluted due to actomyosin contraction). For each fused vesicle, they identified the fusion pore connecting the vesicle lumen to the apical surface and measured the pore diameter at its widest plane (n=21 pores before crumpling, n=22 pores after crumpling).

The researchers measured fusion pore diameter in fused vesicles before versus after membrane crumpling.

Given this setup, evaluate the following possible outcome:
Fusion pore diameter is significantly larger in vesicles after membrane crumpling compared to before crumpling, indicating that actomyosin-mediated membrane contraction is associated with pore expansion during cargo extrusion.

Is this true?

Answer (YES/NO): NO